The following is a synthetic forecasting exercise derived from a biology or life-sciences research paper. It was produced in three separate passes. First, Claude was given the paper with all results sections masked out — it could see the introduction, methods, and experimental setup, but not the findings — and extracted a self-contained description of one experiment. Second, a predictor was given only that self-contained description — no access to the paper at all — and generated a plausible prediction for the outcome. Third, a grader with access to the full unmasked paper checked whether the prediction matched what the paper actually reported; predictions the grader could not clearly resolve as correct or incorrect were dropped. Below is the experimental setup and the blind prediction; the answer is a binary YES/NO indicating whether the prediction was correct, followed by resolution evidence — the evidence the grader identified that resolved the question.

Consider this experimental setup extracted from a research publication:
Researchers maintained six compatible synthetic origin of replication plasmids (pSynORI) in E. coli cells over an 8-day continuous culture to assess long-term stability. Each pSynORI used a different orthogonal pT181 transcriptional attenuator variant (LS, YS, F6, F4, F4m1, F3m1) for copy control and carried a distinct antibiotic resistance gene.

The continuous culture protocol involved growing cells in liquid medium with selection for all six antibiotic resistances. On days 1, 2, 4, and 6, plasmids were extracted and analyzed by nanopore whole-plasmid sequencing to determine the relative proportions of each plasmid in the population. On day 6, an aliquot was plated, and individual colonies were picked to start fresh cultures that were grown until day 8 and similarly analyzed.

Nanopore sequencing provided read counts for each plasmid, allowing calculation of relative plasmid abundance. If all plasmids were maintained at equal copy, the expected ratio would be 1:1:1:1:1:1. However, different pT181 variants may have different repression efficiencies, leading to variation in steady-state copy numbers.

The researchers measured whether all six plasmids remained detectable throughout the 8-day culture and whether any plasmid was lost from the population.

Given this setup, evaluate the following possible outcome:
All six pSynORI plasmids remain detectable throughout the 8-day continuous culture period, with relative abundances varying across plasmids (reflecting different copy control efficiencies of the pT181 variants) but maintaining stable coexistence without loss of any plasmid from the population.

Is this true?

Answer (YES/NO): YES